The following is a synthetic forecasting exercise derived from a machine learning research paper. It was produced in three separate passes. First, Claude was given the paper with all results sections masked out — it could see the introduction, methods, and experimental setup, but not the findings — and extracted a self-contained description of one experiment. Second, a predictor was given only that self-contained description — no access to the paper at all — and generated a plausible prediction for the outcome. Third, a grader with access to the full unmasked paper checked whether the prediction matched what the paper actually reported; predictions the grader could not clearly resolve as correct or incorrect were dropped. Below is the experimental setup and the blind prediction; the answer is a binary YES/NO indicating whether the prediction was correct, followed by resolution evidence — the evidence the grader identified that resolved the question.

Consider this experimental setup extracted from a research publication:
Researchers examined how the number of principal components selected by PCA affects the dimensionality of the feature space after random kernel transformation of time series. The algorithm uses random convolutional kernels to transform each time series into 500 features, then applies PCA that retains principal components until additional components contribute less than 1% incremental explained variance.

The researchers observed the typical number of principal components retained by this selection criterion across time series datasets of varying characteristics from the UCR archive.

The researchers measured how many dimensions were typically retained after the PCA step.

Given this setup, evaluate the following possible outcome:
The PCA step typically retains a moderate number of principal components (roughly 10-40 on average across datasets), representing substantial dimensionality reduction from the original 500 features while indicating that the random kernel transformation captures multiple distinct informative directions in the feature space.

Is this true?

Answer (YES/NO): NO